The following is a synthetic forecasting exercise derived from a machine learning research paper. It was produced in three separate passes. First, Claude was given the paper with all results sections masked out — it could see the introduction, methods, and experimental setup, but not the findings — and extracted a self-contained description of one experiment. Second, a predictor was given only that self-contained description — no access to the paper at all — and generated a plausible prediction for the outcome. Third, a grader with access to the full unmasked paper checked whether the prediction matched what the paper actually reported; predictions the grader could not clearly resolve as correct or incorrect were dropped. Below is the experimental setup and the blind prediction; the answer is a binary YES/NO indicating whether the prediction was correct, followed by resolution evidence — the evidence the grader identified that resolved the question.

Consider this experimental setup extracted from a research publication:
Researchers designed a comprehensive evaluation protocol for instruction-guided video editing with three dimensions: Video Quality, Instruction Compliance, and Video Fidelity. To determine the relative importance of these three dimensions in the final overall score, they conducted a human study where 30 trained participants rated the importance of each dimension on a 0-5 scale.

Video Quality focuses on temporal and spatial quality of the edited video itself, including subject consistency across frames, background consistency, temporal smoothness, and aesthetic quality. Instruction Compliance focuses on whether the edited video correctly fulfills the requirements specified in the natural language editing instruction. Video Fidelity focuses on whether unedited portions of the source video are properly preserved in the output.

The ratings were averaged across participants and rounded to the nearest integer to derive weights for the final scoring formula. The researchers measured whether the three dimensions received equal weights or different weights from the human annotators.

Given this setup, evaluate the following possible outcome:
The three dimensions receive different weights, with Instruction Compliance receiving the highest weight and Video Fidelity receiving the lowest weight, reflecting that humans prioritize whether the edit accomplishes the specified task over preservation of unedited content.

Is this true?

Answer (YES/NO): NO